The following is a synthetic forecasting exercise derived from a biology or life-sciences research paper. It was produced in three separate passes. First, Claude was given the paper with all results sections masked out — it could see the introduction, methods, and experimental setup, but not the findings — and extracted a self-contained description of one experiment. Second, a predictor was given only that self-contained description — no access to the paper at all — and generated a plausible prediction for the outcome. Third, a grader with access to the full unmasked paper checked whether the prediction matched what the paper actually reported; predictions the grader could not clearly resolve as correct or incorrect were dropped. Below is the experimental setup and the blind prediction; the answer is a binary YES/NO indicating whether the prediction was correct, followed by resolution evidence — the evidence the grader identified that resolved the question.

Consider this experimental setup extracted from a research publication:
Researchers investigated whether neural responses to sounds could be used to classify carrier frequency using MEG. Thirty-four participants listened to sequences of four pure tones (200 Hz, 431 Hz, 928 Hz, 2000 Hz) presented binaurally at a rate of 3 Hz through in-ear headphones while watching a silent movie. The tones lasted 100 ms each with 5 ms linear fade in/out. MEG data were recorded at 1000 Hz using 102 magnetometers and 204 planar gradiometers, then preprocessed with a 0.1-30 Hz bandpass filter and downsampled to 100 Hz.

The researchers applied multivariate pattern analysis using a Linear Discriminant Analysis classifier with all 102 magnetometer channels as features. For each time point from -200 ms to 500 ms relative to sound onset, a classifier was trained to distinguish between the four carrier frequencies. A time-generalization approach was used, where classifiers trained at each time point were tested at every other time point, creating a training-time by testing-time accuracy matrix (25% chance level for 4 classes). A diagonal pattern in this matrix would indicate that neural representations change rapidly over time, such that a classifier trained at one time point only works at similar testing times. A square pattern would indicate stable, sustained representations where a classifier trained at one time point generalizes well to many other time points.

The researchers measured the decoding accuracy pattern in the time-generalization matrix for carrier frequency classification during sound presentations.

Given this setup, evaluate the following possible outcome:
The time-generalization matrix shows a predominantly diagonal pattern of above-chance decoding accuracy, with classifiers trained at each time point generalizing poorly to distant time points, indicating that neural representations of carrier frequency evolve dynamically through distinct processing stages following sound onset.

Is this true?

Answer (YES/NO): NO